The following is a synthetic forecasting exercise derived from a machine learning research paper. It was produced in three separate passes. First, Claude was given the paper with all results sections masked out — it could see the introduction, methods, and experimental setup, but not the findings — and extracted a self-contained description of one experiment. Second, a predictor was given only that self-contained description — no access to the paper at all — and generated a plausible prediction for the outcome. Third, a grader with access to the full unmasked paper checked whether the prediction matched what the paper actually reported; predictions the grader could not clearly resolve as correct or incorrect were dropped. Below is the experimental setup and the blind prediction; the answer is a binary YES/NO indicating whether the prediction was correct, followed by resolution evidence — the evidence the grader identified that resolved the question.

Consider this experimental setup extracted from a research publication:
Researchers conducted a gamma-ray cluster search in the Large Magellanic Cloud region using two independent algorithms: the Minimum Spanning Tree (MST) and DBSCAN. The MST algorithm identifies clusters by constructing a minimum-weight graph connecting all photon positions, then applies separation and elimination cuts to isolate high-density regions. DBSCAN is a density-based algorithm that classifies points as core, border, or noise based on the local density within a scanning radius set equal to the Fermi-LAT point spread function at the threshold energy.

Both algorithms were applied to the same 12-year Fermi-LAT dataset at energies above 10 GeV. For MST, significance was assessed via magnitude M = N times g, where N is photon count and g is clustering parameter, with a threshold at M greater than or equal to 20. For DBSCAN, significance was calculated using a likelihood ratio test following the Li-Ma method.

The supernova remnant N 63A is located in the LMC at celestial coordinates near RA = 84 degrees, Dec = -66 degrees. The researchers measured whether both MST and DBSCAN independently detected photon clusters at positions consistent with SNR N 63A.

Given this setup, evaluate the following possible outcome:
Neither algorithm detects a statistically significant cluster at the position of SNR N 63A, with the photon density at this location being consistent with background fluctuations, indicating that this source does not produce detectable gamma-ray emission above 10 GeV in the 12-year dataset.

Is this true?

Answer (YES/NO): NO